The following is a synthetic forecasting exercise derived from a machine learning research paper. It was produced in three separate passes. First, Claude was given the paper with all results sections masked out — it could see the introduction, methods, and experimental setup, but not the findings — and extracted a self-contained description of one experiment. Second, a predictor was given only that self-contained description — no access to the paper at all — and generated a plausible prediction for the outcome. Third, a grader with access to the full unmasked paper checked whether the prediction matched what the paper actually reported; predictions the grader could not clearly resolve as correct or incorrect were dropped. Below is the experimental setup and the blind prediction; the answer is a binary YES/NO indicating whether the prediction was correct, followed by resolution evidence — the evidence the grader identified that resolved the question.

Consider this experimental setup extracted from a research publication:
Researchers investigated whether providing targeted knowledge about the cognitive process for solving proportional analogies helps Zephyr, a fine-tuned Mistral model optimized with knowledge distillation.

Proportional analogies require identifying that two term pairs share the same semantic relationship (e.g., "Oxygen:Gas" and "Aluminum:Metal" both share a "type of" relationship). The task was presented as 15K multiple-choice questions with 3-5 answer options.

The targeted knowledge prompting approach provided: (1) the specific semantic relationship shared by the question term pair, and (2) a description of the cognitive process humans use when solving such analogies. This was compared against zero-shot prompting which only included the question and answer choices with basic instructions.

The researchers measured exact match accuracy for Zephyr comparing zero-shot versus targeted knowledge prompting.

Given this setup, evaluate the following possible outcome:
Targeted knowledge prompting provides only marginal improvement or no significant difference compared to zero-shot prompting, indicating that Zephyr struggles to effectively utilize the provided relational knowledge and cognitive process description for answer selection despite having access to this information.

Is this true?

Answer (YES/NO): NO